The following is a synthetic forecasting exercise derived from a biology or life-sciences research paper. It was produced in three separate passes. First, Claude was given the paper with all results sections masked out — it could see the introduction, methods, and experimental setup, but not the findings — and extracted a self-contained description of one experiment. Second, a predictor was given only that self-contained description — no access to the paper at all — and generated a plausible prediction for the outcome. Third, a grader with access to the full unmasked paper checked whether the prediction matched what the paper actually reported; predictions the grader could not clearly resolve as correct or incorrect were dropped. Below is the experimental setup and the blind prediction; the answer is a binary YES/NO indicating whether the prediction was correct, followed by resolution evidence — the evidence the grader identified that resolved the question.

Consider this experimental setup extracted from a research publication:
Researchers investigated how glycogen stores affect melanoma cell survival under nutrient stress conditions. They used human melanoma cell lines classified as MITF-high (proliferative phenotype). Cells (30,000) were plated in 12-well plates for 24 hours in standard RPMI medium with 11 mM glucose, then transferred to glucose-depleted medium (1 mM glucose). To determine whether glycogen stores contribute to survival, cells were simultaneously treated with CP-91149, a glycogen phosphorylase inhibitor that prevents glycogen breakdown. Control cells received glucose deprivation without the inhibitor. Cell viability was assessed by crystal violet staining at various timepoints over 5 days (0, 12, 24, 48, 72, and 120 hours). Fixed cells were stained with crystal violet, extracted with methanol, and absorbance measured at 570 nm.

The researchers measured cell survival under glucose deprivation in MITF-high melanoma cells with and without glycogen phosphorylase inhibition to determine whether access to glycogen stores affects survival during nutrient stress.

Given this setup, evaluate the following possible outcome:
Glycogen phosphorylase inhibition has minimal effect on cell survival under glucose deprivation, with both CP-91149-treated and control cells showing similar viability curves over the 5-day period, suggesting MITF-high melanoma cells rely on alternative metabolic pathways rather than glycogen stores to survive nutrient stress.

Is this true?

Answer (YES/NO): NO